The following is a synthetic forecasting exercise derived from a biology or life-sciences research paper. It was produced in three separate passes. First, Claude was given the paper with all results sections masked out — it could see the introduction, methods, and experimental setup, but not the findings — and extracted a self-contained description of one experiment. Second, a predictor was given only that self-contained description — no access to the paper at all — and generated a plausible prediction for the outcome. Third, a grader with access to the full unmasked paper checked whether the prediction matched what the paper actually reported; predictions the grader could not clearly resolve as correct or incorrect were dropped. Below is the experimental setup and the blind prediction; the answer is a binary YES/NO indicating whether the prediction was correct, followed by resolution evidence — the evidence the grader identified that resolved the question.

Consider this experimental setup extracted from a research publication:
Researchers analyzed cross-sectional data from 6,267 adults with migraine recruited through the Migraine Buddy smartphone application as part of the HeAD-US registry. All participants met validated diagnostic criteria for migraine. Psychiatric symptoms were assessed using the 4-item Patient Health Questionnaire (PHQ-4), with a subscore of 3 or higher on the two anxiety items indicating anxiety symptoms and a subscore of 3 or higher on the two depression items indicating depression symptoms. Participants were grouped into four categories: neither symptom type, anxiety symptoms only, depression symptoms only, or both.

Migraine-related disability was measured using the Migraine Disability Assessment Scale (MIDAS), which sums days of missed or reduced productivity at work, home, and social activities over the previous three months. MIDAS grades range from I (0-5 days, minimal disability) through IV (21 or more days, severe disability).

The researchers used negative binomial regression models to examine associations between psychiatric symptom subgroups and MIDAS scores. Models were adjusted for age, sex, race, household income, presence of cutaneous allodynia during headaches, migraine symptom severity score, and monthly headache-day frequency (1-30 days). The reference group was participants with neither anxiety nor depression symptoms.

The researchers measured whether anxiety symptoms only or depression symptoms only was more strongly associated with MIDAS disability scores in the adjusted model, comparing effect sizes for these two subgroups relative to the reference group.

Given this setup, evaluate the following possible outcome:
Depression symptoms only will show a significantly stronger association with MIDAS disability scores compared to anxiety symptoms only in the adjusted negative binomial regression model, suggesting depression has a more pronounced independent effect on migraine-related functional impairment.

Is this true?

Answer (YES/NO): YES